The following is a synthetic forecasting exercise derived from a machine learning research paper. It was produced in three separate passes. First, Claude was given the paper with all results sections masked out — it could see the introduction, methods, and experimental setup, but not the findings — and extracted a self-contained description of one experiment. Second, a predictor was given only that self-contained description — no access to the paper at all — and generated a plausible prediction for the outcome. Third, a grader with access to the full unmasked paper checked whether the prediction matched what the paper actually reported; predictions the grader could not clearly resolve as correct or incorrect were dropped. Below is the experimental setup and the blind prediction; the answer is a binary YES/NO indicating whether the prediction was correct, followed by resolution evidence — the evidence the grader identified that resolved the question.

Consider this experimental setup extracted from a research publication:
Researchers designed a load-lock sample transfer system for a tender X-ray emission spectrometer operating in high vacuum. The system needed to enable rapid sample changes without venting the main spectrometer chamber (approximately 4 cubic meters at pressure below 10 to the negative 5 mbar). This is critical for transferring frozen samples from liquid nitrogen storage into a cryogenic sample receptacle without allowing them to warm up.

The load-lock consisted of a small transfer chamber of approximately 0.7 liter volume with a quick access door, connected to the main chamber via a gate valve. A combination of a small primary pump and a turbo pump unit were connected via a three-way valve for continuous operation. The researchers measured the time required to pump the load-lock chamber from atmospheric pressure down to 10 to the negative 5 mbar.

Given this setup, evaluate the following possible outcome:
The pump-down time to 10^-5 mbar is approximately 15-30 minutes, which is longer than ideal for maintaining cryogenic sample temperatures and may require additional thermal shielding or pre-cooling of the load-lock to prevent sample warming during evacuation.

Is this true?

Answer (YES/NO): NO